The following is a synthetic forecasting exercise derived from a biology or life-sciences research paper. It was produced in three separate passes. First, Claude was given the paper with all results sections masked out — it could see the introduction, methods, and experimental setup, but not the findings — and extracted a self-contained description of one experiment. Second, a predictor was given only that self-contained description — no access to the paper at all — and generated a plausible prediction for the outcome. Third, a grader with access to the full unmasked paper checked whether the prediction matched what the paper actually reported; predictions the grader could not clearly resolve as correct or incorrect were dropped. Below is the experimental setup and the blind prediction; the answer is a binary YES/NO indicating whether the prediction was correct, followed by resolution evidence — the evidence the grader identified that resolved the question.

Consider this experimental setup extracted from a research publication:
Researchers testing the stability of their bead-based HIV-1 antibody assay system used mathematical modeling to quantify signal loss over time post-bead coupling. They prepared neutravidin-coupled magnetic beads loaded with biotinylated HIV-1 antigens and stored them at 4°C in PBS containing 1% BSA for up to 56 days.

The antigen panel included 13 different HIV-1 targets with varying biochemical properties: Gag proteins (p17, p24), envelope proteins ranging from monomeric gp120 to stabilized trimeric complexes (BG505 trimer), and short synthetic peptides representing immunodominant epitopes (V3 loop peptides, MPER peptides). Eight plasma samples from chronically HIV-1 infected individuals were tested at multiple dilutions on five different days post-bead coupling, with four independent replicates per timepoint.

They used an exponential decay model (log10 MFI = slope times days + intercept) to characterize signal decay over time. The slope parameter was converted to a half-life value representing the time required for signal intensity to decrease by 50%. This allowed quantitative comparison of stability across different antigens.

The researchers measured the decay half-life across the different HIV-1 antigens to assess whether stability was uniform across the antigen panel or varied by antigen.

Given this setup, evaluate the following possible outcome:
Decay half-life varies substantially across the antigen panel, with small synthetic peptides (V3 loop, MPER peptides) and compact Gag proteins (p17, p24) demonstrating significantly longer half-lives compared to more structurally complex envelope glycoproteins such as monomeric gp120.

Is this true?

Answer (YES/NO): NO